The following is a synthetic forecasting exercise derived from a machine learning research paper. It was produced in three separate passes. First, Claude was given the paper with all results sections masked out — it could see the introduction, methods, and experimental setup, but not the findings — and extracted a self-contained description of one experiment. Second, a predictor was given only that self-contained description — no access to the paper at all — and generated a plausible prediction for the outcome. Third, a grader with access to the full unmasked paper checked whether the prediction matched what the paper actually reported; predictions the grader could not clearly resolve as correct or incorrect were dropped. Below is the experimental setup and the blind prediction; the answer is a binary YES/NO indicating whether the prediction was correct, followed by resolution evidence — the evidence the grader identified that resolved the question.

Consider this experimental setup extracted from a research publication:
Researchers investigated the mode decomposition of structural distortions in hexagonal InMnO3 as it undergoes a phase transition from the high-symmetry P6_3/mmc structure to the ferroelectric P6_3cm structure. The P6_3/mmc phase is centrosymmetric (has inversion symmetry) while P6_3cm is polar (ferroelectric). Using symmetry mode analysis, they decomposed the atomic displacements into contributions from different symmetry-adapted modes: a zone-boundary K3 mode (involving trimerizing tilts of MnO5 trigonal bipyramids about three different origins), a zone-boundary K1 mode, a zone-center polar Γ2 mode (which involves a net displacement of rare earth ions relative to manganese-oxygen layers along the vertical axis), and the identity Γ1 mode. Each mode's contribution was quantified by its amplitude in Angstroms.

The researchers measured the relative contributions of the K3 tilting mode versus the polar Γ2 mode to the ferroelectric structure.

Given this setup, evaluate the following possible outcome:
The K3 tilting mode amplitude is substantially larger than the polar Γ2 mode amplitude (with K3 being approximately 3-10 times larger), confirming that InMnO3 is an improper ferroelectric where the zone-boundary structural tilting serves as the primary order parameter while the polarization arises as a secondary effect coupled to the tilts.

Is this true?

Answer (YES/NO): NO